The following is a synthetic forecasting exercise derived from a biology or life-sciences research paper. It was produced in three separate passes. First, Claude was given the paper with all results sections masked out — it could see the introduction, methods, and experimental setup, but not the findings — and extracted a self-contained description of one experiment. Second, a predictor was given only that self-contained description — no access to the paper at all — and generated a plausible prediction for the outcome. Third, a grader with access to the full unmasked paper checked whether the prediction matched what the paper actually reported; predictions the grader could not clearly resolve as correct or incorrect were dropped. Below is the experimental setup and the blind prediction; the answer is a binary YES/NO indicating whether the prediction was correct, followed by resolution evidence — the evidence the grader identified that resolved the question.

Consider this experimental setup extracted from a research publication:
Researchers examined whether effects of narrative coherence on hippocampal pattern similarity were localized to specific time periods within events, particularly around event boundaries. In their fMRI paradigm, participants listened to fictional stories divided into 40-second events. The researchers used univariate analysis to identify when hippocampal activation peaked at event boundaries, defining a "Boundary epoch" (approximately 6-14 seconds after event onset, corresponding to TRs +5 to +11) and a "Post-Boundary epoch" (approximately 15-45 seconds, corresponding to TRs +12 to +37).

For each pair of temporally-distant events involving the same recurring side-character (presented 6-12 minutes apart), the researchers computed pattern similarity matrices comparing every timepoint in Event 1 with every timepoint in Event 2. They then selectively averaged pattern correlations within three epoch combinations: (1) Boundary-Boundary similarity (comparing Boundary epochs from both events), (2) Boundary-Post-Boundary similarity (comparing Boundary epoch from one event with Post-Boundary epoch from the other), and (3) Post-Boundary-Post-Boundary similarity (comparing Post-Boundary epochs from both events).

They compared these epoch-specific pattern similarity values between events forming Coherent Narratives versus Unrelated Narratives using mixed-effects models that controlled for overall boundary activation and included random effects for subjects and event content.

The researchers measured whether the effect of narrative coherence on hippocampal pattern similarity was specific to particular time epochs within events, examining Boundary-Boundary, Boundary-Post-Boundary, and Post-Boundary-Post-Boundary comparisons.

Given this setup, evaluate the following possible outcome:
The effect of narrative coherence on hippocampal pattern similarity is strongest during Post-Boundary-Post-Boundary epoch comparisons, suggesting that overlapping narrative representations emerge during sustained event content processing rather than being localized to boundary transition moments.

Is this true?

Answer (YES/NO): NO